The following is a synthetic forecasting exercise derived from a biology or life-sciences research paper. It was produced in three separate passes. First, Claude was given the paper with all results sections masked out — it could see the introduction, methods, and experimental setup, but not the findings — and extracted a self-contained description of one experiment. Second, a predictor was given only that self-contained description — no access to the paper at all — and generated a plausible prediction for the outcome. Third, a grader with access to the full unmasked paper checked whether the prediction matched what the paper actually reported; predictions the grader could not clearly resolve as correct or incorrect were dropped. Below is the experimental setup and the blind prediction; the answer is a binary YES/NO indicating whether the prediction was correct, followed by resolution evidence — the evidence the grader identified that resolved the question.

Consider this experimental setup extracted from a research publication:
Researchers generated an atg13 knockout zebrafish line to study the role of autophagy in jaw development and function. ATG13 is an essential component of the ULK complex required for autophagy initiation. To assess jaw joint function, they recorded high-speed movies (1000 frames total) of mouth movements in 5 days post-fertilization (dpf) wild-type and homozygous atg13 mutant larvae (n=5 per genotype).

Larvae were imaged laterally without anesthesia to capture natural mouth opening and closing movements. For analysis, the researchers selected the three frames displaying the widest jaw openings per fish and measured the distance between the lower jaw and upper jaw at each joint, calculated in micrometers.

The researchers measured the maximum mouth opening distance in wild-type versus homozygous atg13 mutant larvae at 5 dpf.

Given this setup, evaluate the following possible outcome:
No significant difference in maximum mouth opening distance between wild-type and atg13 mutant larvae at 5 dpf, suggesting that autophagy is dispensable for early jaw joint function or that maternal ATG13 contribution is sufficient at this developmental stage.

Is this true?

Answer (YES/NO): NO